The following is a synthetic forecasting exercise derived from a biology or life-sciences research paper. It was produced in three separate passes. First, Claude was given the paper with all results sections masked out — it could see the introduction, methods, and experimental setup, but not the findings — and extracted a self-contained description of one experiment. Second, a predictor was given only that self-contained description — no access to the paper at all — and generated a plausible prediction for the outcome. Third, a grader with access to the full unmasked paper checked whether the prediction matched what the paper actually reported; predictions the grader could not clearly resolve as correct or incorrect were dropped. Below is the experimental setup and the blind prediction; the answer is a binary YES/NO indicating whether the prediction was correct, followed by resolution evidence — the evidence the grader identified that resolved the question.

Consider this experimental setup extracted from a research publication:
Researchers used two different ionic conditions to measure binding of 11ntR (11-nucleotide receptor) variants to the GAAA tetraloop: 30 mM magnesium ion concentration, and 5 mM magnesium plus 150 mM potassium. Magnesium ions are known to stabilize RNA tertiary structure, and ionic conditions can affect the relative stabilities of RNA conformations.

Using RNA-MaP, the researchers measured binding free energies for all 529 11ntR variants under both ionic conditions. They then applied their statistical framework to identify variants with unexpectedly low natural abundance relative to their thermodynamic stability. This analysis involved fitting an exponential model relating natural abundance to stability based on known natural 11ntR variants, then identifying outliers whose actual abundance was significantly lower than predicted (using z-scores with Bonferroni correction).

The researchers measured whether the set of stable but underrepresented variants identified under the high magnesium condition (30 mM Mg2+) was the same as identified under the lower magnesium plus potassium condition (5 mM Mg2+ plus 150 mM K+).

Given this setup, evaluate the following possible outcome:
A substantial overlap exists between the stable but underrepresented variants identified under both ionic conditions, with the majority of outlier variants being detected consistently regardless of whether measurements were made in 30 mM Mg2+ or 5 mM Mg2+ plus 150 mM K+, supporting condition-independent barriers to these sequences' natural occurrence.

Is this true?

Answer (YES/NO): NO